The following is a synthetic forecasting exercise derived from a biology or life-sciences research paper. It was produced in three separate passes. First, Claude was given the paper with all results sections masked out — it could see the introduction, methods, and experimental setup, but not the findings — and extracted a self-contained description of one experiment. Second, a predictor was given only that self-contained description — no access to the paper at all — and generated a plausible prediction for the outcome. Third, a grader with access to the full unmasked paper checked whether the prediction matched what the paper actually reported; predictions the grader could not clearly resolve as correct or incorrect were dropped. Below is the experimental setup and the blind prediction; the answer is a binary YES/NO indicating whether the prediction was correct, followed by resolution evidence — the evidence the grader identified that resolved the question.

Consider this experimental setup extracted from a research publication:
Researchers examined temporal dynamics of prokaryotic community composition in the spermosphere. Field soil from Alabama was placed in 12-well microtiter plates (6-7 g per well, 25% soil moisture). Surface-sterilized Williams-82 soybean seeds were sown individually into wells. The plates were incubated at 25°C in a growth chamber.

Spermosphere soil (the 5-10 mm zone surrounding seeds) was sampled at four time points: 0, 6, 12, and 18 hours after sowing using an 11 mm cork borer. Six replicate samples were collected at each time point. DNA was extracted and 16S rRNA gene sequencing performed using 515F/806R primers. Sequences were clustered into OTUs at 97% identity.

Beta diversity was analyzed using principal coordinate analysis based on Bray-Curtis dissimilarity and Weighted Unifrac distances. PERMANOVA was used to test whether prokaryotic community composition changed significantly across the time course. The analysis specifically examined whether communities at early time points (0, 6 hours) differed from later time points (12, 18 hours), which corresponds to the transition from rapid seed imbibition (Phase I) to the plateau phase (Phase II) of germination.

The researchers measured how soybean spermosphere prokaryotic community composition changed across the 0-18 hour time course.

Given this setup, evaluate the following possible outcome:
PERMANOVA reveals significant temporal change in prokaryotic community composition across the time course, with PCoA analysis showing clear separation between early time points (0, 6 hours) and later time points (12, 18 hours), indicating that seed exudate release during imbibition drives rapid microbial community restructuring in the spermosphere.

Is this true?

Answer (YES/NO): YES